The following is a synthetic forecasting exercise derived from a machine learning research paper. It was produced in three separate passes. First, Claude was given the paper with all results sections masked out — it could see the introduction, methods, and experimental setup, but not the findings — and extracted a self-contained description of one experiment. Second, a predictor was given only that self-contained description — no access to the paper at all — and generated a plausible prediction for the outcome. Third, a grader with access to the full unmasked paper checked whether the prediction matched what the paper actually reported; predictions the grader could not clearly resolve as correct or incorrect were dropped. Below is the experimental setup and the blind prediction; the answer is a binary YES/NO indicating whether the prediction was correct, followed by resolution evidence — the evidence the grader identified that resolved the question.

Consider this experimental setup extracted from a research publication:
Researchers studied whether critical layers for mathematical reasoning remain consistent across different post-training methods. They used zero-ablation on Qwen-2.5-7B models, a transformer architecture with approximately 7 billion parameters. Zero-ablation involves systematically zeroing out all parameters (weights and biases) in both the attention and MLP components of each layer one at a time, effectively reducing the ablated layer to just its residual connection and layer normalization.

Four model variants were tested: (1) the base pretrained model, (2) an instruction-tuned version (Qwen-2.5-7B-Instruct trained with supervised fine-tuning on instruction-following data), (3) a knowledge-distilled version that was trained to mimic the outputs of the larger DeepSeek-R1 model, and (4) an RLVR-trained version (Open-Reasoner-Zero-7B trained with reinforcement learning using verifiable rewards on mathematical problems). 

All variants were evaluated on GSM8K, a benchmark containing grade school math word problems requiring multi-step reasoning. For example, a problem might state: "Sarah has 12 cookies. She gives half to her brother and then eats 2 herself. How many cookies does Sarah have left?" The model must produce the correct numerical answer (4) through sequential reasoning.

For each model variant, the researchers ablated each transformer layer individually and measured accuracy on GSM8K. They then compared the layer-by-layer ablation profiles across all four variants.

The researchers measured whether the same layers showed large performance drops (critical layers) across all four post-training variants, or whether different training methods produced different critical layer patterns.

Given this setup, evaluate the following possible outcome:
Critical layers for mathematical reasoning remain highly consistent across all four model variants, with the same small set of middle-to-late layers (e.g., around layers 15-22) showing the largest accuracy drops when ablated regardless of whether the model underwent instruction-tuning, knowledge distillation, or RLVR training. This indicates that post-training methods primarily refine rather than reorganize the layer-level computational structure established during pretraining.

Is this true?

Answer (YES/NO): YES